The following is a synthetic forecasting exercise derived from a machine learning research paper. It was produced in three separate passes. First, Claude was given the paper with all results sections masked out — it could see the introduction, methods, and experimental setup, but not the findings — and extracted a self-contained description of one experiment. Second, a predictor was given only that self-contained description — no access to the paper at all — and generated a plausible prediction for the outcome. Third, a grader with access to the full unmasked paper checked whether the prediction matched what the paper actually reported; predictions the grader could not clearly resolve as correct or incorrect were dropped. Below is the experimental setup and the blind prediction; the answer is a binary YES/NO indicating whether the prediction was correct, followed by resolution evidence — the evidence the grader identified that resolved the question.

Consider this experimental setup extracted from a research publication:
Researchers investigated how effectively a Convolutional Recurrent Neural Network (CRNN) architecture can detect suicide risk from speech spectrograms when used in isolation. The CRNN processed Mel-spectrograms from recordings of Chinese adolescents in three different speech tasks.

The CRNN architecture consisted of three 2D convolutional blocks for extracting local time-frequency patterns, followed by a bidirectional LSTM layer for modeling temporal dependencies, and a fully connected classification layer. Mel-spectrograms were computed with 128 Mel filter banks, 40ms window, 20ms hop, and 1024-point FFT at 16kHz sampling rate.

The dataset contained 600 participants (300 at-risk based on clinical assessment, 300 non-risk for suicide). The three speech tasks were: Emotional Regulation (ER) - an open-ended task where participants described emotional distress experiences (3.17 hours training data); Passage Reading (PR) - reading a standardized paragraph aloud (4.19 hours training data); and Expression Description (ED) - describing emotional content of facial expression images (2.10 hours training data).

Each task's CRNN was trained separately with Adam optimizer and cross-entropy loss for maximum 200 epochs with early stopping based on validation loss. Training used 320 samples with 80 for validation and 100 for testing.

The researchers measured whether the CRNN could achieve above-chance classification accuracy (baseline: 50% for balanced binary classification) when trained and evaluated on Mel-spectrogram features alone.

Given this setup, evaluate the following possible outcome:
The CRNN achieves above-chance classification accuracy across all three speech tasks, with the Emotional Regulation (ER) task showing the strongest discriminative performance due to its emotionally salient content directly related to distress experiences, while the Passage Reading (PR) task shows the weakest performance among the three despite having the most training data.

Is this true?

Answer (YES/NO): NO